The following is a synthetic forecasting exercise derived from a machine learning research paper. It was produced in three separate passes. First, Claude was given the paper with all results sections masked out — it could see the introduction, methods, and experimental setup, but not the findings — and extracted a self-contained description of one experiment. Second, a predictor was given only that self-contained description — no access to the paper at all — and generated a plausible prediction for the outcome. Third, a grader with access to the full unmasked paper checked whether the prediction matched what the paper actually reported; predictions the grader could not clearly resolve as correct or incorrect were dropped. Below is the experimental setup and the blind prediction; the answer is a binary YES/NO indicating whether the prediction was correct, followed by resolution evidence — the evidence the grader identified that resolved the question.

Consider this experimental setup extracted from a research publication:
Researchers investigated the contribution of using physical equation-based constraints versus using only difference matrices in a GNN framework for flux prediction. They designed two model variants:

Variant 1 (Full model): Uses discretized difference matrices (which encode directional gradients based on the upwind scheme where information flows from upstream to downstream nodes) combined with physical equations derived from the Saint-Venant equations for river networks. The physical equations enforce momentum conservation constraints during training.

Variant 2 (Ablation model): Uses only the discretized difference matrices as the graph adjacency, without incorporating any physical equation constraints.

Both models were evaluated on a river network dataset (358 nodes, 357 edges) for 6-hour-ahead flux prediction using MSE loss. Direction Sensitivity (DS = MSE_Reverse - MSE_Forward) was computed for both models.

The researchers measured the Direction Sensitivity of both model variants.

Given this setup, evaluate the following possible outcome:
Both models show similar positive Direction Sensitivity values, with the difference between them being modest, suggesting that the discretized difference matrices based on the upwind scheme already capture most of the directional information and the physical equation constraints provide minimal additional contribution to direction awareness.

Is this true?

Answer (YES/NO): NO